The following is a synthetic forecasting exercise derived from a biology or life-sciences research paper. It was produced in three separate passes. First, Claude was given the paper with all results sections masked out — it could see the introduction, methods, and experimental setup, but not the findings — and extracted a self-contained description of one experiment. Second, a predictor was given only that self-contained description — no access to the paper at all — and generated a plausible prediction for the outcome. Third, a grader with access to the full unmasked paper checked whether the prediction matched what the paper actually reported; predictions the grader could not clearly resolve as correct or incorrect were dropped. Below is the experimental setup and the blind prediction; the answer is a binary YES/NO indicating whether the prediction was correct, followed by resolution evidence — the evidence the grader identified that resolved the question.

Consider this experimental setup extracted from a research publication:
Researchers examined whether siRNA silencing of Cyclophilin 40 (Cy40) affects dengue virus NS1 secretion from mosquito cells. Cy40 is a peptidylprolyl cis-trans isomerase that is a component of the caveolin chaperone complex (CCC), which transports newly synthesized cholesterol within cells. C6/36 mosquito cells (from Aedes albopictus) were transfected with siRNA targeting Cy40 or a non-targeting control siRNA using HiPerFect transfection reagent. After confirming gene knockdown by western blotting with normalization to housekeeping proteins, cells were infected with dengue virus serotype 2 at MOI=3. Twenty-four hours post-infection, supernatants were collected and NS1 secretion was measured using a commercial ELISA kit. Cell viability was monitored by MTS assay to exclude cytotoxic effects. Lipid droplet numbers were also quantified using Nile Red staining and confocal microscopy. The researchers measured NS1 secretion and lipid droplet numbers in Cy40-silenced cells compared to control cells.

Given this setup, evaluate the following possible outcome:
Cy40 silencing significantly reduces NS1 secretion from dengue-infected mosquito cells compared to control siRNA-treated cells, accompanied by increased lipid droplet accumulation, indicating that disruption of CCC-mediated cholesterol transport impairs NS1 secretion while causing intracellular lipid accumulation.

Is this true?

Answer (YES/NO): NO